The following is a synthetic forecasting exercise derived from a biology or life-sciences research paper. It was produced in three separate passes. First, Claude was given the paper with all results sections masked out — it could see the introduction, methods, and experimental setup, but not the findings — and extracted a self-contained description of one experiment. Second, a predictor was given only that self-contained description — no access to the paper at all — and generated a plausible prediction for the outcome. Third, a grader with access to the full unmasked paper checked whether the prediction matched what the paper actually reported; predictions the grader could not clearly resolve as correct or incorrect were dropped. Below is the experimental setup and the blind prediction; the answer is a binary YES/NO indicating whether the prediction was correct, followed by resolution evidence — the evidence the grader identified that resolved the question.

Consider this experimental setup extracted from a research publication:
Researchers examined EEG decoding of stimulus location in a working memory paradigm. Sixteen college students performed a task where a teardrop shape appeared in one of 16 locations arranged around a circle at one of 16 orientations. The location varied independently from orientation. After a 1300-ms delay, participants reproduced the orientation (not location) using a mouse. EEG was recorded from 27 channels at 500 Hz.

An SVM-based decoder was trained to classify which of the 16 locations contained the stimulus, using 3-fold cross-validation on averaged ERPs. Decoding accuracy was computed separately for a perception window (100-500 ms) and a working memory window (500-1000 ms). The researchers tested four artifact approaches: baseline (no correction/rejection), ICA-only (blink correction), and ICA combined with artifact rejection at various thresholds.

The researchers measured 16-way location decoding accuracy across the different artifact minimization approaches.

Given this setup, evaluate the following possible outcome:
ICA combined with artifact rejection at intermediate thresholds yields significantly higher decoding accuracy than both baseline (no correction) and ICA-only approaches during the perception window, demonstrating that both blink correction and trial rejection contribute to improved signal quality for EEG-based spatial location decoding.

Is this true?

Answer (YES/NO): NO